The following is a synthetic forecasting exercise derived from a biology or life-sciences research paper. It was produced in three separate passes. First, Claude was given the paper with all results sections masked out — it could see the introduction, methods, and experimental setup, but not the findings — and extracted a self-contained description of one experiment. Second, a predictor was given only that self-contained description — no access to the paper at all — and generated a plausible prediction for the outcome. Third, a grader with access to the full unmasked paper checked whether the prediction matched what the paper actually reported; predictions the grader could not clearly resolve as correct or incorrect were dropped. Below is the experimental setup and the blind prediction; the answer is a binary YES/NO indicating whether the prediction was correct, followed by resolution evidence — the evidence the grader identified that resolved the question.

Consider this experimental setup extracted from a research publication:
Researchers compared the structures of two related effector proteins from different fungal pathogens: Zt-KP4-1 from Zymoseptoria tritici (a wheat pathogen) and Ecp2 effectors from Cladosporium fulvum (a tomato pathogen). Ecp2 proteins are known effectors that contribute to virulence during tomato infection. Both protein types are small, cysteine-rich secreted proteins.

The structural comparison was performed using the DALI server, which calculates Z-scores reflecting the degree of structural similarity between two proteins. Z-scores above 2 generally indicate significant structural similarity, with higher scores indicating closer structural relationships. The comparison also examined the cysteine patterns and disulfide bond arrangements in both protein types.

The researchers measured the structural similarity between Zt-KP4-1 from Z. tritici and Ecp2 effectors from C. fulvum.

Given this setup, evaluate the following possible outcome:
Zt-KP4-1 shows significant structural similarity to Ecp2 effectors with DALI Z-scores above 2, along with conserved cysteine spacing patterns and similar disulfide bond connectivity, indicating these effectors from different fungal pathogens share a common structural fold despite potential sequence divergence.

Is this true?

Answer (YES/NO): YES